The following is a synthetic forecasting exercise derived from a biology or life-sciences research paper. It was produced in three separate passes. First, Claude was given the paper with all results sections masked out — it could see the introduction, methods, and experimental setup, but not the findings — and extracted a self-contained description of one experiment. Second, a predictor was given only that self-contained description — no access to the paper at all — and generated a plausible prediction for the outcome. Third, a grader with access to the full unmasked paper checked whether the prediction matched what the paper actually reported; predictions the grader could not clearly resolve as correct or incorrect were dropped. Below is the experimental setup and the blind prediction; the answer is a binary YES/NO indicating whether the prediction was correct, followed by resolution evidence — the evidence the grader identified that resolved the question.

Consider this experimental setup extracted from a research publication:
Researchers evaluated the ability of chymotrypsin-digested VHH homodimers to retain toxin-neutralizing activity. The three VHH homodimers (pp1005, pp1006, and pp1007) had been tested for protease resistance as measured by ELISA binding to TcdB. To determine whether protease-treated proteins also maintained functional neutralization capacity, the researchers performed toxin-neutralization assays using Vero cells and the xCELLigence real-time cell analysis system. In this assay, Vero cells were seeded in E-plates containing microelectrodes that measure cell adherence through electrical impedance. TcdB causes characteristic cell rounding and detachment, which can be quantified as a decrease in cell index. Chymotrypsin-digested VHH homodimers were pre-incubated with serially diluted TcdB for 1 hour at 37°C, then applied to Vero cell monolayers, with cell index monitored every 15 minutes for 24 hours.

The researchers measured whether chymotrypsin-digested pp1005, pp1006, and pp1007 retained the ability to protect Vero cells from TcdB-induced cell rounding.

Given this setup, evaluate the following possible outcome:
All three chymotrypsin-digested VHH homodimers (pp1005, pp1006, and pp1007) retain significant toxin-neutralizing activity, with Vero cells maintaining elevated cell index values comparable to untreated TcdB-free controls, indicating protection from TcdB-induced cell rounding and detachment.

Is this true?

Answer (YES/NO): YES